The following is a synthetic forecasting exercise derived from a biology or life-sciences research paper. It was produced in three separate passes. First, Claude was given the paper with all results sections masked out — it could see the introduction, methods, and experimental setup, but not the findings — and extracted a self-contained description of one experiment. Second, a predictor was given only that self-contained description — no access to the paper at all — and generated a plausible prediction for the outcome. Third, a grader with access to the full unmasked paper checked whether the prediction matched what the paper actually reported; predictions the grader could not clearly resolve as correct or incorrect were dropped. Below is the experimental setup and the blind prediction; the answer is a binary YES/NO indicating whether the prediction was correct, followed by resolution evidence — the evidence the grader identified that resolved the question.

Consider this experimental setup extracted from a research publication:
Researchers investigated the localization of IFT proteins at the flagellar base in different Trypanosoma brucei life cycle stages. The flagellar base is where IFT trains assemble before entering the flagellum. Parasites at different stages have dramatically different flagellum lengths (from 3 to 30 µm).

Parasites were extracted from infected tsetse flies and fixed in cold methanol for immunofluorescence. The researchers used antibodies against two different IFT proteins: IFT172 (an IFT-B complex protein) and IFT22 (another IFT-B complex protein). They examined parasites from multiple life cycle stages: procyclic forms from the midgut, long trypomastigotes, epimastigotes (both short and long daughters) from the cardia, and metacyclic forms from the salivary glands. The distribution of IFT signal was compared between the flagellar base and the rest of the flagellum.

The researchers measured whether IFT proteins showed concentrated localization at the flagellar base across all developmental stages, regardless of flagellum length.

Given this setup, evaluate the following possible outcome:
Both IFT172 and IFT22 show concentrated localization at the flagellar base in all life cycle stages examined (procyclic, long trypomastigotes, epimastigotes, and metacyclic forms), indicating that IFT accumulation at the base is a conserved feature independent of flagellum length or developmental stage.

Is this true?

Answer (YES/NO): NO